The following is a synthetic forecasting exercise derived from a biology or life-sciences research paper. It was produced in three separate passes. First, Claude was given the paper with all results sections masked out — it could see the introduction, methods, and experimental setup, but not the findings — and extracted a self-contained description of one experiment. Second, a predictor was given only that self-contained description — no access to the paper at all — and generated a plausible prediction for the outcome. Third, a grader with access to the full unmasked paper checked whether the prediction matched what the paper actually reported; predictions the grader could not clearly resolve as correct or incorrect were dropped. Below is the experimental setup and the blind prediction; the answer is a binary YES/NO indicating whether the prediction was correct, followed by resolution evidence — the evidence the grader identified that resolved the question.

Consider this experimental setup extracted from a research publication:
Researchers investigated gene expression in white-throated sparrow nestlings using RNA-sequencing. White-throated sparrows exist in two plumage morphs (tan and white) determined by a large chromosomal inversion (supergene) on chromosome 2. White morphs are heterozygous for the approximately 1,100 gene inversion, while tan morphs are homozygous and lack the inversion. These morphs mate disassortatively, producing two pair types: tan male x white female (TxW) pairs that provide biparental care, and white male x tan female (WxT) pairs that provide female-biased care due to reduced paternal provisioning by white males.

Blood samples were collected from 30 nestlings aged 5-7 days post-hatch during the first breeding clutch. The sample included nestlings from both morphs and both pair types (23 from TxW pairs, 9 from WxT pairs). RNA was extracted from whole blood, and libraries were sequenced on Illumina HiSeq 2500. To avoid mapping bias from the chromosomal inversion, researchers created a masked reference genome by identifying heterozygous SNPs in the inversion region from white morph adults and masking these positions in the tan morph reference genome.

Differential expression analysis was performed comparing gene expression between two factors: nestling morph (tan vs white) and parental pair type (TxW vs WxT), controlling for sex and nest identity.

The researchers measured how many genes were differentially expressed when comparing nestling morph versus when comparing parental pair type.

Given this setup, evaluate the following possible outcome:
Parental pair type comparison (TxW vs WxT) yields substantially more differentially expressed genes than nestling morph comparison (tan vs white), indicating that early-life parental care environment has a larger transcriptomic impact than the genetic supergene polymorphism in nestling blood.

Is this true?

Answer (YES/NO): YES